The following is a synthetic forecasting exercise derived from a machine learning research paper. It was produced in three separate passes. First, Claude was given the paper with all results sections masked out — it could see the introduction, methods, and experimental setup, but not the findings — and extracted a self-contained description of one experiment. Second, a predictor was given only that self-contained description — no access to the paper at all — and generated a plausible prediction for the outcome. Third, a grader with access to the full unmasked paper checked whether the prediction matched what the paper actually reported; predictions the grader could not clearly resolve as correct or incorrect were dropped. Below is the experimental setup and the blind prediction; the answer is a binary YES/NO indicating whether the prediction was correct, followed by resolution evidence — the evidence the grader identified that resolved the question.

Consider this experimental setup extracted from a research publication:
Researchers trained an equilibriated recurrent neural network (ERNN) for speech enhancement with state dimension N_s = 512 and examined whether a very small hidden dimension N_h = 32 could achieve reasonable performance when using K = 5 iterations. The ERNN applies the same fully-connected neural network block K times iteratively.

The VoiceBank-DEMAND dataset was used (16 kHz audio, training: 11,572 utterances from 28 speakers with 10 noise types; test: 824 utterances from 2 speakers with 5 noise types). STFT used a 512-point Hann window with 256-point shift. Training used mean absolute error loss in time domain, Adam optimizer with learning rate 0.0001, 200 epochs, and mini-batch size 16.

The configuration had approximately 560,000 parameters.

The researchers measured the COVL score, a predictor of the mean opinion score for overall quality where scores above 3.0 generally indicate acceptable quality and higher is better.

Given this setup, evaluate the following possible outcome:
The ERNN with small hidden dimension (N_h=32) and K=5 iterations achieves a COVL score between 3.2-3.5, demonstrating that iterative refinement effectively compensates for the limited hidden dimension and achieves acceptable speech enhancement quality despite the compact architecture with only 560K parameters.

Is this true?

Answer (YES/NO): NO